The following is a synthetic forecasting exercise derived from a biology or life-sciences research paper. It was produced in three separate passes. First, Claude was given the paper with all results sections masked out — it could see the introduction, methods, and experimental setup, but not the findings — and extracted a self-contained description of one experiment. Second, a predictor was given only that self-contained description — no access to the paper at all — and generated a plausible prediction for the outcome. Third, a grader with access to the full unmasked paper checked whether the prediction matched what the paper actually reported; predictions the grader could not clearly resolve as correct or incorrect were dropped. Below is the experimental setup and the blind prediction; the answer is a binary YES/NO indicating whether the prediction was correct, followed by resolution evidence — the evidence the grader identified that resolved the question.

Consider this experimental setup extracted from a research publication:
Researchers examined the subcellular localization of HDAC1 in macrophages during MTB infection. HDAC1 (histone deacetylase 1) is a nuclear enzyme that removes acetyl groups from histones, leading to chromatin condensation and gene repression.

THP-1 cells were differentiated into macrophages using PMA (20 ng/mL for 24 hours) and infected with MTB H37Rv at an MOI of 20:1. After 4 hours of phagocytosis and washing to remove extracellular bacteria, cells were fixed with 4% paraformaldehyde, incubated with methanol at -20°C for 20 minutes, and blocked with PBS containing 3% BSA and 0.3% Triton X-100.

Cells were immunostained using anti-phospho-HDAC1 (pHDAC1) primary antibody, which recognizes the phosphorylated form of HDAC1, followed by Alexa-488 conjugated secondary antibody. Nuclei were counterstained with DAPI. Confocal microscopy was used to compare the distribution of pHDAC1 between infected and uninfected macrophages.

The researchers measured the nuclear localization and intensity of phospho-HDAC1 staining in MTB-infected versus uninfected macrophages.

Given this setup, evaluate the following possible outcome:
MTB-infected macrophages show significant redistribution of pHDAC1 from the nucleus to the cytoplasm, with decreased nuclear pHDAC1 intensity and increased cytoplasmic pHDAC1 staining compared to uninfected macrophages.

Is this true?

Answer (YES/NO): NO